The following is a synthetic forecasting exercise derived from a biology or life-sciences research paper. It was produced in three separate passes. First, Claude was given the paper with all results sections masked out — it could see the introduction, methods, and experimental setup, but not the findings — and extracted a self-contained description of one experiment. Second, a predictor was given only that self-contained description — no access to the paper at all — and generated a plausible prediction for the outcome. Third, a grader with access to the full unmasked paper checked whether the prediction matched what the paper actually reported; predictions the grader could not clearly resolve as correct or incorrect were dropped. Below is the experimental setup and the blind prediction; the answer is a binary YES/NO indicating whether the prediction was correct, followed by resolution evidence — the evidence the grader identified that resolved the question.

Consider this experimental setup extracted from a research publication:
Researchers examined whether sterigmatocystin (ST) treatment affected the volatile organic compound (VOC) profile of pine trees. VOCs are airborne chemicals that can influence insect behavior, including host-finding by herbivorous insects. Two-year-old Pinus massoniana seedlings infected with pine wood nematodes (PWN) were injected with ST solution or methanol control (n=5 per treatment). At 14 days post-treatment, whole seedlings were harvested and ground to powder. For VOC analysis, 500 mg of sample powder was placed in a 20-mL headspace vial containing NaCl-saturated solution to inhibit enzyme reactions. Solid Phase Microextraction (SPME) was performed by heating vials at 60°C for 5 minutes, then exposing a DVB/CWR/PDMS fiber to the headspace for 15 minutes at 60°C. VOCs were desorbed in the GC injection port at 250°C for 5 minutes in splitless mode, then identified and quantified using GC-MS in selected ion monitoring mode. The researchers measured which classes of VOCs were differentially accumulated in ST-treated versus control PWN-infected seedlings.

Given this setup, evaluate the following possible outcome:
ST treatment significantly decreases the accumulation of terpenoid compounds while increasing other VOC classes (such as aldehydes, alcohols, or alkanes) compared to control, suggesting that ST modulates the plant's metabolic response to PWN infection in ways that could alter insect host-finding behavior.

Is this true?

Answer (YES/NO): NO